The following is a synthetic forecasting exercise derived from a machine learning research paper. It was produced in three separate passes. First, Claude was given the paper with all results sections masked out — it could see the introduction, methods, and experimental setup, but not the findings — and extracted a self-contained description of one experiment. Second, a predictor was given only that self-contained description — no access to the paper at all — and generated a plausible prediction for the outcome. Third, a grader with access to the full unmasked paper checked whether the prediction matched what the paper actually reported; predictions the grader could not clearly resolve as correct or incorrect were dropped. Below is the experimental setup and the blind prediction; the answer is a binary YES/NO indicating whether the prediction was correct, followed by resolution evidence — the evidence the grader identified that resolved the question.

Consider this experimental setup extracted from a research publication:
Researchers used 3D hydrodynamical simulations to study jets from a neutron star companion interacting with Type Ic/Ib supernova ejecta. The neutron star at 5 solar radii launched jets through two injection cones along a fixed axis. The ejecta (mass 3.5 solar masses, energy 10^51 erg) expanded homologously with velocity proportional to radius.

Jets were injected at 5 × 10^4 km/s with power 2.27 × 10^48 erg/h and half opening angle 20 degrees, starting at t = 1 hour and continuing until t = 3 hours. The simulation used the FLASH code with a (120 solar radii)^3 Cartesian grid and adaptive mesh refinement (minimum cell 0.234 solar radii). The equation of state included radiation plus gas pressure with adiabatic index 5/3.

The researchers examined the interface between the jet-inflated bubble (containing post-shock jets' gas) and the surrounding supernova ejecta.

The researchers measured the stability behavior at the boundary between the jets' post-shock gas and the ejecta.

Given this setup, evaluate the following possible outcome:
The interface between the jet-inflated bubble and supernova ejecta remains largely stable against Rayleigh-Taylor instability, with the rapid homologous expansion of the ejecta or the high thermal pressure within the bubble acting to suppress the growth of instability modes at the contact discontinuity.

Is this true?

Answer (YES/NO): NO